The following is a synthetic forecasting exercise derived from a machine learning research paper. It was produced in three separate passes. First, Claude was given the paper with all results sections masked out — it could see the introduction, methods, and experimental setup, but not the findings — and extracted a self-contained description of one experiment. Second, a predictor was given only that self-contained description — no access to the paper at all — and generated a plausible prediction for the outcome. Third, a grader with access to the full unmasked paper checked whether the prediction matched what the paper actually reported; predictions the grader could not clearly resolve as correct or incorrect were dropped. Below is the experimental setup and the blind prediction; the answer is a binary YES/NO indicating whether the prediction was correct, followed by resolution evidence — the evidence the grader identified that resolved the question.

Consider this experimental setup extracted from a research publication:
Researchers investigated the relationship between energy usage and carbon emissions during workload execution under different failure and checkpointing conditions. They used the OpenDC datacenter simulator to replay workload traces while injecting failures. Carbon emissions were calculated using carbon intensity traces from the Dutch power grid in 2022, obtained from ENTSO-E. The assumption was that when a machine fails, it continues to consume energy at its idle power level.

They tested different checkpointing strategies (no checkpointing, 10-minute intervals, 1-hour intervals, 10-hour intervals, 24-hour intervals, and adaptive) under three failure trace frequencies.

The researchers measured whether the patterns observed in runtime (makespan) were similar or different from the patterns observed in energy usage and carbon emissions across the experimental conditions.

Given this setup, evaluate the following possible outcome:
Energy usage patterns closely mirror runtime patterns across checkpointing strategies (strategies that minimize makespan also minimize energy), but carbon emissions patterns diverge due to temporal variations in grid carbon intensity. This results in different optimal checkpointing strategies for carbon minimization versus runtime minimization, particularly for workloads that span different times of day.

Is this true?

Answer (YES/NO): NO